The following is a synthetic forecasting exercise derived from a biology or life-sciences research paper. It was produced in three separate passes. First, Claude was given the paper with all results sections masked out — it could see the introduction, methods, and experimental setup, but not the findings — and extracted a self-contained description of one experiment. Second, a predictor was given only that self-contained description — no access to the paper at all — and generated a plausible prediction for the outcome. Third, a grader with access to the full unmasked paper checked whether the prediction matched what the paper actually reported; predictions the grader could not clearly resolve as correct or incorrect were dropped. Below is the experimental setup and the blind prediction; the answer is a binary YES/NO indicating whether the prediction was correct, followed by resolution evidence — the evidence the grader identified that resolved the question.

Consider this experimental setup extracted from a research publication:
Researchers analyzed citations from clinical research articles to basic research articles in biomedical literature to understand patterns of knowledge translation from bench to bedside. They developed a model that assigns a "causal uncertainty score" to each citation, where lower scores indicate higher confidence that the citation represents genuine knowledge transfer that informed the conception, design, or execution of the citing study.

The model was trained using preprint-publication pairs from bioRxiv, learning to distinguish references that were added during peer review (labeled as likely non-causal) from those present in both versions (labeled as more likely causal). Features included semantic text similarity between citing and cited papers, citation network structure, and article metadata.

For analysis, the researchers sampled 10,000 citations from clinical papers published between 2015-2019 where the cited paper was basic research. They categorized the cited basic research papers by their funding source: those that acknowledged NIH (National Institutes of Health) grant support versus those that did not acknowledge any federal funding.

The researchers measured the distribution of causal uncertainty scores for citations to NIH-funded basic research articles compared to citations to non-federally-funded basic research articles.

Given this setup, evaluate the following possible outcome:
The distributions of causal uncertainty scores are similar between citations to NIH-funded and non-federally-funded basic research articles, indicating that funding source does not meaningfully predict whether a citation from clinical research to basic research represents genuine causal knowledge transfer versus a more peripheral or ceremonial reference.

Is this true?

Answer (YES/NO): NO